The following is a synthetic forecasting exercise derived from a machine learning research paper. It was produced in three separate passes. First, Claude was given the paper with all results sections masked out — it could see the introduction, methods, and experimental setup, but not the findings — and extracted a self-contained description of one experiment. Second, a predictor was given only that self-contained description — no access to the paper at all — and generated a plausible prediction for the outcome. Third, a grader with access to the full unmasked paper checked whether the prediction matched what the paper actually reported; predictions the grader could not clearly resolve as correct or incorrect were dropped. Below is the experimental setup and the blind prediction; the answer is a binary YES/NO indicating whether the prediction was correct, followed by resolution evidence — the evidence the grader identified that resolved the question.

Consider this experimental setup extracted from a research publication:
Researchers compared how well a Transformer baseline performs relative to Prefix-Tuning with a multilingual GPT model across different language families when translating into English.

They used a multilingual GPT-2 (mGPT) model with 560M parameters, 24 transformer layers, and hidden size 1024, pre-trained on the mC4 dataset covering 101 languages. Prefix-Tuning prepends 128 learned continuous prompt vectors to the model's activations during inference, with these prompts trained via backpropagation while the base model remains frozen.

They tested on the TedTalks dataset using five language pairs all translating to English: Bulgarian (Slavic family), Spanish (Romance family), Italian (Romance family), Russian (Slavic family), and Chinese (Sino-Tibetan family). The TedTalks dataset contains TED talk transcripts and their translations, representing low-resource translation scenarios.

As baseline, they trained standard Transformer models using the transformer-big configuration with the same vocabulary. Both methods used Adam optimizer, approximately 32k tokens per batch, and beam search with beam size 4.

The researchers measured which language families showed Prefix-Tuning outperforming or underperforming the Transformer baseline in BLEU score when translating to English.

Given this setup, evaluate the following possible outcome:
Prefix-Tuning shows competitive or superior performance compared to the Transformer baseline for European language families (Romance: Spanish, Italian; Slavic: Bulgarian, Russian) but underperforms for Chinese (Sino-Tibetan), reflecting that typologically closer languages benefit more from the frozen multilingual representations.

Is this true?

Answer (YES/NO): NO